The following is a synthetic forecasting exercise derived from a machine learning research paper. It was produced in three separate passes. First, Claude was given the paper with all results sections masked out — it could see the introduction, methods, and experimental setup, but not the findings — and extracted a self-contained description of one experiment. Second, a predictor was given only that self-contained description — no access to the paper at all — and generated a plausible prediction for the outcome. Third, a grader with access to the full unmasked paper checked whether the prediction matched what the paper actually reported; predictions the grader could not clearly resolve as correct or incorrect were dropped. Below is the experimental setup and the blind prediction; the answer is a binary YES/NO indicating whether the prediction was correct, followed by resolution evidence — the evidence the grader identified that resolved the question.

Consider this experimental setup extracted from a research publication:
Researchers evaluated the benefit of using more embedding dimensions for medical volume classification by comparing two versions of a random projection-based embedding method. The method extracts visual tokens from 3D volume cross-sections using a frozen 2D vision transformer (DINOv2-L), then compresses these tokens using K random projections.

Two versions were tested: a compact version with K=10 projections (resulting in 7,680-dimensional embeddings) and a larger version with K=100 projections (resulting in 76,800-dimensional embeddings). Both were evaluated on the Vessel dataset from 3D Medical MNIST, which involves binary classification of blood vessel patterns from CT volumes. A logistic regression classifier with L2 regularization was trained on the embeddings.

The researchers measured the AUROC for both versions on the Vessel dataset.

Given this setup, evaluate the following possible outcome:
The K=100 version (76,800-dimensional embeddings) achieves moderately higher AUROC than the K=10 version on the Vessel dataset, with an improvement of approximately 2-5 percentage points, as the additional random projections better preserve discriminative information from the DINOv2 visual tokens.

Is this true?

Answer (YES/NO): YES